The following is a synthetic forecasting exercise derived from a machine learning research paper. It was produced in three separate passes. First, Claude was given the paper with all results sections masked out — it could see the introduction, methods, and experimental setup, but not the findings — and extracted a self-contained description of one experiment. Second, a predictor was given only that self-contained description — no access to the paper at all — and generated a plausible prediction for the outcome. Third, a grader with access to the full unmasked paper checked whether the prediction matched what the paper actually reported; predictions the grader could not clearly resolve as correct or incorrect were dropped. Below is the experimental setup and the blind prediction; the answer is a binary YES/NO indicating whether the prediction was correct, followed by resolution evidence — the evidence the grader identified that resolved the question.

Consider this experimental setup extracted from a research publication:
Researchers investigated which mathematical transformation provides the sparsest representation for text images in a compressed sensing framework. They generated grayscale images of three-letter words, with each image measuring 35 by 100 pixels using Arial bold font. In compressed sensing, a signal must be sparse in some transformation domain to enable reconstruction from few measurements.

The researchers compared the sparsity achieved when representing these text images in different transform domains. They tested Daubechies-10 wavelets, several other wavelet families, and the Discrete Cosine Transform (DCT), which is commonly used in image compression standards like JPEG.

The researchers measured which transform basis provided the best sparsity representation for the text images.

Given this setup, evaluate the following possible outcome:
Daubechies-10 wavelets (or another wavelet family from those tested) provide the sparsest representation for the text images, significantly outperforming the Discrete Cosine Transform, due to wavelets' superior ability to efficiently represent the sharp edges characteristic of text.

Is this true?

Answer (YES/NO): YES